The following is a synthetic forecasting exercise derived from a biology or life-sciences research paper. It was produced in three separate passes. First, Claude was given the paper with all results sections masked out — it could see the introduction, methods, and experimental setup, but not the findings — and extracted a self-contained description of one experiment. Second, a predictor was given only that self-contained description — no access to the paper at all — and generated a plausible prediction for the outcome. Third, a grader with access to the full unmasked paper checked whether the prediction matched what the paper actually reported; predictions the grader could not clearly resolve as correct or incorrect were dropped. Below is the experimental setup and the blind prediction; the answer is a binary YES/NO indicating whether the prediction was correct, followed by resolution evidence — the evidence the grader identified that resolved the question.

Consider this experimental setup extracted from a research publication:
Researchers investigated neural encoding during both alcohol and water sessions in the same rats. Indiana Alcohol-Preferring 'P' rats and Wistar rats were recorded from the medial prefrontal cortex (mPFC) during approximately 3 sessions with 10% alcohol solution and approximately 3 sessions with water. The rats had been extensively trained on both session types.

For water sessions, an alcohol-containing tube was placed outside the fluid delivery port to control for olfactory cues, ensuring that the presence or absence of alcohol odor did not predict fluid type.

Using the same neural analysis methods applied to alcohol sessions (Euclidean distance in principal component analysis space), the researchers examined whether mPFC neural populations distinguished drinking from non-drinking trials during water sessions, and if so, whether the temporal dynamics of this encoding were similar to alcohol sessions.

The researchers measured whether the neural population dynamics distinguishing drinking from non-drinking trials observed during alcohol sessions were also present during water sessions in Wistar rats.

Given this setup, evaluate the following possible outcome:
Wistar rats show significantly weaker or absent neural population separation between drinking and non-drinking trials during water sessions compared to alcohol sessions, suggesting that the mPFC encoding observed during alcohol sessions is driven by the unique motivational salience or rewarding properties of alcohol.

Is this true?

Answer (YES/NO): YES